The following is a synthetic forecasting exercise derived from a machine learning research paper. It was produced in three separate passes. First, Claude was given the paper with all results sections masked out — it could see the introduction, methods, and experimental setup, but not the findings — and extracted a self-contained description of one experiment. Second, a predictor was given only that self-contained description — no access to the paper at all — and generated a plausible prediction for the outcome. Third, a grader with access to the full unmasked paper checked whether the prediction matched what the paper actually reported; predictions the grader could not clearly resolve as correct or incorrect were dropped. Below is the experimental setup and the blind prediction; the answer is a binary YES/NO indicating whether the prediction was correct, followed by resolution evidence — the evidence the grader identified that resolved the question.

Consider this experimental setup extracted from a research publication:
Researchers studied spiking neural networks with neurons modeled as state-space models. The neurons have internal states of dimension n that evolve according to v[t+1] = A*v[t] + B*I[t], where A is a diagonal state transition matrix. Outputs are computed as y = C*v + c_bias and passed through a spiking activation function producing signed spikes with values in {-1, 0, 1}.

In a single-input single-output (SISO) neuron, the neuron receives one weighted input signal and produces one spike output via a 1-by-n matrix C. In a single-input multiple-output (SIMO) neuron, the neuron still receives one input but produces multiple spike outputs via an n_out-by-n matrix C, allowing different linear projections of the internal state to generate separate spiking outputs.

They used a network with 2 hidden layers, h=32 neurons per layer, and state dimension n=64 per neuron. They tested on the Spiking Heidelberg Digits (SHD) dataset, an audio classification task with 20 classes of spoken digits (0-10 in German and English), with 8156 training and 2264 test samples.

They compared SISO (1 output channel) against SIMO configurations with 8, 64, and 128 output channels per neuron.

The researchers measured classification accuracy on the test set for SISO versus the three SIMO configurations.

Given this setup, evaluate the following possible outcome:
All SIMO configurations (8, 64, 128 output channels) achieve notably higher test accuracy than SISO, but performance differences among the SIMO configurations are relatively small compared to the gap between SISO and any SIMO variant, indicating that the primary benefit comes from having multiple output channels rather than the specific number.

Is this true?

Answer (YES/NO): NO